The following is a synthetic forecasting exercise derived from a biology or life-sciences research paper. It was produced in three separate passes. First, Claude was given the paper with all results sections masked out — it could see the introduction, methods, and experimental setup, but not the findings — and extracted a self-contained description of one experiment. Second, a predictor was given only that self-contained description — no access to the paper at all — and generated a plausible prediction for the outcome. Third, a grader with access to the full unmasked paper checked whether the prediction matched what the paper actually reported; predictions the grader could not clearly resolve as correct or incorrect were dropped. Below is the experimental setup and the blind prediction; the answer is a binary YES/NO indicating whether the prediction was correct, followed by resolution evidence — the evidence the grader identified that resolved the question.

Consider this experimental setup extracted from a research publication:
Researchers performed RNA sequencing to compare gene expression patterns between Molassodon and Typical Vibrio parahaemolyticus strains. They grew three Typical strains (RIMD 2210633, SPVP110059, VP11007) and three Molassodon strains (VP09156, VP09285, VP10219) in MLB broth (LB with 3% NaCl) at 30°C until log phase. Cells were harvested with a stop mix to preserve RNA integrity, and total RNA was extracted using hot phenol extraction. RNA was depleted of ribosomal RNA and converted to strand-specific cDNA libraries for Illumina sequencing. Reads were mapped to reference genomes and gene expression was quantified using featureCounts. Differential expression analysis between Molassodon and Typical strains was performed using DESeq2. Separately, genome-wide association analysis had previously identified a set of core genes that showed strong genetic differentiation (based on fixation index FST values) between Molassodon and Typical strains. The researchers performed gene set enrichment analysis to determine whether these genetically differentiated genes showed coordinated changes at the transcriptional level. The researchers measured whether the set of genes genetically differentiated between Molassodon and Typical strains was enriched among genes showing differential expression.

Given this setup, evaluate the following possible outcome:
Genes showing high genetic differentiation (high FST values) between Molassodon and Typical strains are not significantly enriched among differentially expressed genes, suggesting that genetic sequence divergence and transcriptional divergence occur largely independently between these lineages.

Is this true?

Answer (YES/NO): NO